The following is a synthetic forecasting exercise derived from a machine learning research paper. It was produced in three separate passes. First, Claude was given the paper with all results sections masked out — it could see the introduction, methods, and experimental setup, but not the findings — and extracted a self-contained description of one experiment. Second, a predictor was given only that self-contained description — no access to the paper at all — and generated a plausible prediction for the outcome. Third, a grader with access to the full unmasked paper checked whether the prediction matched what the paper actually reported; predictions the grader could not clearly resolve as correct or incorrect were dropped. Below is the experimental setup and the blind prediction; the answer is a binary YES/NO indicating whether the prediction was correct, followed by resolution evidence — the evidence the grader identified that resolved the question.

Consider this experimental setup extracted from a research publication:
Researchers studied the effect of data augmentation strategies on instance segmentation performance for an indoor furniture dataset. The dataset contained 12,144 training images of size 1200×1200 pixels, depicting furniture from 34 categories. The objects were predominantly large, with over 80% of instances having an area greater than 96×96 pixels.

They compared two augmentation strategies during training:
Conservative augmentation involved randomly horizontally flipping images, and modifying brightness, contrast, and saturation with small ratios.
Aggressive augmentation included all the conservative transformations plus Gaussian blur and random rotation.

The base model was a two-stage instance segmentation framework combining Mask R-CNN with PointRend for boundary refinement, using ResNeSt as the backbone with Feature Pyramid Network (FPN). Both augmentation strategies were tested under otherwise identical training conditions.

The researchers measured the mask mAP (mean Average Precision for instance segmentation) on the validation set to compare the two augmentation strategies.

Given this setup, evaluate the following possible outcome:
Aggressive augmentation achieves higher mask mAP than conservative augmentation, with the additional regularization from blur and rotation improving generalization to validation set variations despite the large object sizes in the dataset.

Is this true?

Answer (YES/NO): NO